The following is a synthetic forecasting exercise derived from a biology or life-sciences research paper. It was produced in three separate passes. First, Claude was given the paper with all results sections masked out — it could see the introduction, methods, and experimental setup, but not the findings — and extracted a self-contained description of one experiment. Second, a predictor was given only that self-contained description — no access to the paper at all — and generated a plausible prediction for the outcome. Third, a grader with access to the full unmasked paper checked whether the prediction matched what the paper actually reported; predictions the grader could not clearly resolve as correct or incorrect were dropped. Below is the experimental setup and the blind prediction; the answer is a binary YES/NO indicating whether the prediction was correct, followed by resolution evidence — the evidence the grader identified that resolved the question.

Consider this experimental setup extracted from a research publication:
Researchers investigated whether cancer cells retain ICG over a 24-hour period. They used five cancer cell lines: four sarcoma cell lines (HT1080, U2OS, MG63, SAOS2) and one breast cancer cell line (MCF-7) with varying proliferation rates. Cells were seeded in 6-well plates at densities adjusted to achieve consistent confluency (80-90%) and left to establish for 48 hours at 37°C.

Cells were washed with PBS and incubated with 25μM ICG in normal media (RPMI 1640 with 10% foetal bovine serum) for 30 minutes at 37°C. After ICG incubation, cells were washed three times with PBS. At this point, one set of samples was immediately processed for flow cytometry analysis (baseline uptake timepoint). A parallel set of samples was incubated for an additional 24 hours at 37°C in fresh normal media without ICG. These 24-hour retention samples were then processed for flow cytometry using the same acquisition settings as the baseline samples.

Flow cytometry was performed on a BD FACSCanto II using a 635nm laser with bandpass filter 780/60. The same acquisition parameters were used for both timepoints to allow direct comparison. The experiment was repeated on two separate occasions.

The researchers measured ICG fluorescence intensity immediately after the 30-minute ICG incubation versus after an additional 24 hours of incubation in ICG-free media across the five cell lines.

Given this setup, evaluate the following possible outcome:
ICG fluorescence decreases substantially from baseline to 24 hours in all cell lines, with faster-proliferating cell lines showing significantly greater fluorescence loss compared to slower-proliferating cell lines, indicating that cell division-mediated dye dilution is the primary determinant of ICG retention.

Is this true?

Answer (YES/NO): NO